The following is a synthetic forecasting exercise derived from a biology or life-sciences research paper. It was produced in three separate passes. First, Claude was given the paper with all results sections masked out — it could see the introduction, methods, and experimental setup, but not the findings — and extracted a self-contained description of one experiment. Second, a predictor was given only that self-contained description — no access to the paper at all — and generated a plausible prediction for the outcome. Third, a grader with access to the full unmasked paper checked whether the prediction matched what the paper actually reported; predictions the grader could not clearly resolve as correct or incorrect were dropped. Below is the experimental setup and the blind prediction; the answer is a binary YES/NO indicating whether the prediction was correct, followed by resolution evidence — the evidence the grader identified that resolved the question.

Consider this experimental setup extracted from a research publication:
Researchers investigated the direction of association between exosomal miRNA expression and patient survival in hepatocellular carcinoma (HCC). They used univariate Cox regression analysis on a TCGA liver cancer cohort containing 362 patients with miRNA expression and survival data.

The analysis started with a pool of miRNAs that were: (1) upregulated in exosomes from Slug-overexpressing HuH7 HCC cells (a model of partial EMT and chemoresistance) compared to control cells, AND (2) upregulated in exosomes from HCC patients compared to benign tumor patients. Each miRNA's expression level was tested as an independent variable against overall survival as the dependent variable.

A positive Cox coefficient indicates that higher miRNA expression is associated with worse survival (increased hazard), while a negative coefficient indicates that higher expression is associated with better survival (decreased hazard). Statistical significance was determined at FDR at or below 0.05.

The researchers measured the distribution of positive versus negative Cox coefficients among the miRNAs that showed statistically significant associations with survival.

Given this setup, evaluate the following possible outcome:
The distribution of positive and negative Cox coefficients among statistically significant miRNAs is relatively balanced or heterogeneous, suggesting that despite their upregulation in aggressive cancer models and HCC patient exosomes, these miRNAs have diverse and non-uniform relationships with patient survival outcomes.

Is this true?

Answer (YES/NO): NO